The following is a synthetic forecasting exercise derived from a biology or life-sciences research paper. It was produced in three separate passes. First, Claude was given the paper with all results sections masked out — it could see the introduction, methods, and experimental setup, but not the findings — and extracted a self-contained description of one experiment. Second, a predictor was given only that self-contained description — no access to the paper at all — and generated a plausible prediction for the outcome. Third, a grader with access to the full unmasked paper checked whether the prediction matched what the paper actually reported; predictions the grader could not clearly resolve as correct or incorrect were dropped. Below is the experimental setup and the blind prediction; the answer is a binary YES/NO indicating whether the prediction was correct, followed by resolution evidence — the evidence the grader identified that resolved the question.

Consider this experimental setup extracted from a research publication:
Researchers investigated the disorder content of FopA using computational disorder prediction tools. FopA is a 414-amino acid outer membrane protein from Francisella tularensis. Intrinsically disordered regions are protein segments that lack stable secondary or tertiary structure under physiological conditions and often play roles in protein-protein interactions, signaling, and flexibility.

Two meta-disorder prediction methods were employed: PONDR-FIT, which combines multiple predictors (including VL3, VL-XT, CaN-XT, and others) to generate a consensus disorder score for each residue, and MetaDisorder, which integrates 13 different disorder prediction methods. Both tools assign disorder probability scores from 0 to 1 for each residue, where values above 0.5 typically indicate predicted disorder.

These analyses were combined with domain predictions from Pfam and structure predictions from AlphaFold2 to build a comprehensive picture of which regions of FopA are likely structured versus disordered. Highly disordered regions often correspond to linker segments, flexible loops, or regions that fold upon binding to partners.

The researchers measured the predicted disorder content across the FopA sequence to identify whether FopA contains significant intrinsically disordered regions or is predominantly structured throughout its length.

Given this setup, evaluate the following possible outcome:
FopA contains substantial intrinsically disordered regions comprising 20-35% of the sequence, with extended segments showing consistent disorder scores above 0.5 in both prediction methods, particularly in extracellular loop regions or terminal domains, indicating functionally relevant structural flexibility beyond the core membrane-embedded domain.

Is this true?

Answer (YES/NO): NO